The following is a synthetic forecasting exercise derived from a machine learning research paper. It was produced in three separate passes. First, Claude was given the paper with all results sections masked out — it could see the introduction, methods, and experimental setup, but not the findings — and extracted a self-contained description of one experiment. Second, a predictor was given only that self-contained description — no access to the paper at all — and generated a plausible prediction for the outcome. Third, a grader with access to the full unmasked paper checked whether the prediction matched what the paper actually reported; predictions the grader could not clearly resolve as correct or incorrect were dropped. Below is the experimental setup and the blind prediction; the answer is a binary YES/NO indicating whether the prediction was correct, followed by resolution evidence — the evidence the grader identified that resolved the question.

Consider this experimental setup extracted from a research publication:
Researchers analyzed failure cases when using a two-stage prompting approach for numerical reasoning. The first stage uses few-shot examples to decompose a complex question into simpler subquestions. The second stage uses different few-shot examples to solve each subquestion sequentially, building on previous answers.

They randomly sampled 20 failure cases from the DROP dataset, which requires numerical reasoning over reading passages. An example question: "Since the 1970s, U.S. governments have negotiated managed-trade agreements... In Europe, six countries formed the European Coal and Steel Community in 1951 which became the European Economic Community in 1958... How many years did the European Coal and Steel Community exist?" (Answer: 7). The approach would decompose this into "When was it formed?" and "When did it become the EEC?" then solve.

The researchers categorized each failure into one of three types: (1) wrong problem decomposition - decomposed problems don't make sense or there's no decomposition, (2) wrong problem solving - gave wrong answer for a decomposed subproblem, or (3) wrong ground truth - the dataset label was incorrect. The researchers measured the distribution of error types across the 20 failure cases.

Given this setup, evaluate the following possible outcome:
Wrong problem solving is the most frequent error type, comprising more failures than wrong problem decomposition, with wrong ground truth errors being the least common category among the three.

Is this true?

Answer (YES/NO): YES